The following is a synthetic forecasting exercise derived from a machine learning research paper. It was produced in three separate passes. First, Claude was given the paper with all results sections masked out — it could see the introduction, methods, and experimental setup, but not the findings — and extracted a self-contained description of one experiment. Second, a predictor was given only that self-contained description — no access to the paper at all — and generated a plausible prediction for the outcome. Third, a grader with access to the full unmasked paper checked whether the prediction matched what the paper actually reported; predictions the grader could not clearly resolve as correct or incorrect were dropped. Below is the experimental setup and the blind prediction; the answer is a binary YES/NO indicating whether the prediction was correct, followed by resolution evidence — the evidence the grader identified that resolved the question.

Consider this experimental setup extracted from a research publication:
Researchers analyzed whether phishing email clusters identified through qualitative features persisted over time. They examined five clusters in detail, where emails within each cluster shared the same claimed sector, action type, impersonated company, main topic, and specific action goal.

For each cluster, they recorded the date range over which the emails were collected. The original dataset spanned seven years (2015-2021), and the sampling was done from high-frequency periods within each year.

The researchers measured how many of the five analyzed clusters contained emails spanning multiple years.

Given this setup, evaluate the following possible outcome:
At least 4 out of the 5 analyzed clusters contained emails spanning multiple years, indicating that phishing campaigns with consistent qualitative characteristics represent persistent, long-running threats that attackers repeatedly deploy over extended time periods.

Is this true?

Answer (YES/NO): NO